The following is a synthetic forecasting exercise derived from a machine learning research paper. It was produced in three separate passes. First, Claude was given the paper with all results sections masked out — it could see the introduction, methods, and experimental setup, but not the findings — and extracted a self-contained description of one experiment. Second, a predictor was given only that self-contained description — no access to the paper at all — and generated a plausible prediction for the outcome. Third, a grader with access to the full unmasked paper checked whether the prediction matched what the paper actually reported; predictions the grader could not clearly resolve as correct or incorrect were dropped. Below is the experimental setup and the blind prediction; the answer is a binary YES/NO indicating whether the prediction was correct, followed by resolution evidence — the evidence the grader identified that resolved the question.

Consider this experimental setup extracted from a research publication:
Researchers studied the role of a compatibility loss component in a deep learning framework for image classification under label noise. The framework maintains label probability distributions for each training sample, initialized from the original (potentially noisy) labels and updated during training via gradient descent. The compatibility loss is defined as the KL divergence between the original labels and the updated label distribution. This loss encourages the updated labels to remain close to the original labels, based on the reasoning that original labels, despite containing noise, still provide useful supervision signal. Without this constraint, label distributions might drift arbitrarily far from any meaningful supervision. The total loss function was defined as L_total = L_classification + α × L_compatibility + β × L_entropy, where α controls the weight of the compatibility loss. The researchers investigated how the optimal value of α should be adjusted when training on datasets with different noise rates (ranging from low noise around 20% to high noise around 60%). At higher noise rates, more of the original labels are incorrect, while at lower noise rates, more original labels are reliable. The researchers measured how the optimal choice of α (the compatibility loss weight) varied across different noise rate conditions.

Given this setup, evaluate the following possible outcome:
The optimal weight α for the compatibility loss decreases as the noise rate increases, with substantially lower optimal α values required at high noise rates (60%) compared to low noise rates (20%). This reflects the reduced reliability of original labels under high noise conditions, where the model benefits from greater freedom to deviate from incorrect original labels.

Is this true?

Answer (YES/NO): YES